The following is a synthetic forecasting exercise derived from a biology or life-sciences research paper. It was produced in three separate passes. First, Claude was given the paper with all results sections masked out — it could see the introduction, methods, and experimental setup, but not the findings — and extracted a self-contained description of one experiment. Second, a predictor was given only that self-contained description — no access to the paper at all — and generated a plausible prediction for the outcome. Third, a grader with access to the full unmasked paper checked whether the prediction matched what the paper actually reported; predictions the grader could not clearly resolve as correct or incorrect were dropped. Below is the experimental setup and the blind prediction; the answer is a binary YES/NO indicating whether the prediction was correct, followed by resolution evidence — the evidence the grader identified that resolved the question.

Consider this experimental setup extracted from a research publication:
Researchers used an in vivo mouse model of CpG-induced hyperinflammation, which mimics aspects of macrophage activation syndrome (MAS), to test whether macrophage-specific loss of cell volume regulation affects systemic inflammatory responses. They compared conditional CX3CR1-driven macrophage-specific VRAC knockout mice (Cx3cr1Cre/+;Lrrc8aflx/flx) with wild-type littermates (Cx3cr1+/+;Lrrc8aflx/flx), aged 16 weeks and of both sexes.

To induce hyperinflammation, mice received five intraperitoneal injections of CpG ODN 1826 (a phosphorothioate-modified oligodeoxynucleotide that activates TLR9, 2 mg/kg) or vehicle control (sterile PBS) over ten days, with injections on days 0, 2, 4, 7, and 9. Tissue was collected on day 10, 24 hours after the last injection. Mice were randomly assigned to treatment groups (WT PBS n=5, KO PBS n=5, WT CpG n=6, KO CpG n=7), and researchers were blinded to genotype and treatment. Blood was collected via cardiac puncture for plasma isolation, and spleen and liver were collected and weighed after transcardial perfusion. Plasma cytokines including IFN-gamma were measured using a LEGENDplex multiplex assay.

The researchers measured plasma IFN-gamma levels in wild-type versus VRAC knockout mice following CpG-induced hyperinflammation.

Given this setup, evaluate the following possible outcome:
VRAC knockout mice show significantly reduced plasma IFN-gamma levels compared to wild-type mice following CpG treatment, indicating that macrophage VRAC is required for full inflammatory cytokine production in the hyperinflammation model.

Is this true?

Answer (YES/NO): NO